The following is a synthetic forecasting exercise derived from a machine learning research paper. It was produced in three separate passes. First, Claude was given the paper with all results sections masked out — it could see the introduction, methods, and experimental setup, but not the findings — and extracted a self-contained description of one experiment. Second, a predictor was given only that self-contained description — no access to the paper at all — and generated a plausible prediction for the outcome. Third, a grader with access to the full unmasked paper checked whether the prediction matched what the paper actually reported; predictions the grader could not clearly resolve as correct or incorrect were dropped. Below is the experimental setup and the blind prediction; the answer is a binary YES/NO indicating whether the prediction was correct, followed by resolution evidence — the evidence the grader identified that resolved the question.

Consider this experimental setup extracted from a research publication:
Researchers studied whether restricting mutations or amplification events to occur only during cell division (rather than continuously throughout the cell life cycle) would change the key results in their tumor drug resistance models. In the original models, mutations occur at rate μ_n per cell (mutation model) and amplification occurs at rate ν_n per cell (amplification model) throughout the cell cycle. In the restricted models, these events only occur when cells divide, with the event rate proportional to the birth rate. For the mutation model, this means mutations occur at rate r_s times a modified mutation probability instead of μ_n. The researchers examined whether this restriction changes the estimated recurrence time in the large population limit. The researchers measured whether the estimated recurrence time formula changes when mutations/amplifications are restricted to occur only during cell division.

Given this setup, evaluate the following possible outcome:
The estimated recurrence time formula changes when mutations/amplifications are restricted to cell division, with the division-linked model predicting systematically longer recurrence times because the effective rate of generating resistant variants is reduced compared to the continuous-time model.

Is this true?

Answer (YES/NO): NO